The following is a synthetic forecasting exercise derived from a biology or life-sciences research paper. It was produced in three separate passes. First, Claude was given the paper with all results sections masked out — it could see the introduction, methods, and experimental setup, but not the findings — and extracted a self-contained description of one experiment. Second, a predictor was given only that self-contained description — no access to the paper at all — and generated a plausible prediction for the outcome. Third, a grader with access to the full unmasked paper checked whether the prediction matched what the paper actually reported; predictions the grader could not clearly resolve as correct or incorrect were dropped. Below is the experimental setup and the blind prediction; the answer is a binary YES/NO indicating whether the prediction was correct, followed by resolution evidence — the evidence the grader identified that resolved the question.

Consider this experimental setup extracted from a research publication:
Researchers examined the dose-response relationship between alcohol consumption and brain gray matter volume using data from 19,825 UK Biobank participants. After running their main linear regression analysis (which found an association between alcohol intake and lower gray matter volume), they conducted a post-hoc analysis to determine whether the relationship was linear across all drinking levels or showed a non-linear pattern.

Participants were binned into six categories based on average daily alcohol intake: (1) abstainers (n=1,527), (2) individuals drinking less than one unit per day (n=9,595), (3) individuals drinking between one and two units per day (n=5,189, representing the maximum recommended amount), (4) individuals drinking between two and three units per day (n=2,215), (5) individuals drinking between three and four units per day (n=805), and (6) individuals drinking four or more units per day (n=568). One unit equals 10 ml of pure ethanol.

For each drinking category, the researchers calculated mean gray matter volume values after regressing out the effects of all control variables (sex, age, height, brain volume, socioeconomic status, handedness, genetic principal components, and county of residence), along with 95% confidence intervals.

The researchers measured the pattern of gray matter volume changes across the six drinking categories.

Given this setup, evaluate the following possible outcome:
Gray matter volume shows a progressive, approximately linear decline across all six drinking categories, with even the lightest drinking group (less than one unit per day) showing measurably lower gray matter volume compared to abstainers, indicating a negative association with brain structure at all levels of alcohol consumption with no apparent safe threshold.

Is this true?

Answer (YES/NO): NO